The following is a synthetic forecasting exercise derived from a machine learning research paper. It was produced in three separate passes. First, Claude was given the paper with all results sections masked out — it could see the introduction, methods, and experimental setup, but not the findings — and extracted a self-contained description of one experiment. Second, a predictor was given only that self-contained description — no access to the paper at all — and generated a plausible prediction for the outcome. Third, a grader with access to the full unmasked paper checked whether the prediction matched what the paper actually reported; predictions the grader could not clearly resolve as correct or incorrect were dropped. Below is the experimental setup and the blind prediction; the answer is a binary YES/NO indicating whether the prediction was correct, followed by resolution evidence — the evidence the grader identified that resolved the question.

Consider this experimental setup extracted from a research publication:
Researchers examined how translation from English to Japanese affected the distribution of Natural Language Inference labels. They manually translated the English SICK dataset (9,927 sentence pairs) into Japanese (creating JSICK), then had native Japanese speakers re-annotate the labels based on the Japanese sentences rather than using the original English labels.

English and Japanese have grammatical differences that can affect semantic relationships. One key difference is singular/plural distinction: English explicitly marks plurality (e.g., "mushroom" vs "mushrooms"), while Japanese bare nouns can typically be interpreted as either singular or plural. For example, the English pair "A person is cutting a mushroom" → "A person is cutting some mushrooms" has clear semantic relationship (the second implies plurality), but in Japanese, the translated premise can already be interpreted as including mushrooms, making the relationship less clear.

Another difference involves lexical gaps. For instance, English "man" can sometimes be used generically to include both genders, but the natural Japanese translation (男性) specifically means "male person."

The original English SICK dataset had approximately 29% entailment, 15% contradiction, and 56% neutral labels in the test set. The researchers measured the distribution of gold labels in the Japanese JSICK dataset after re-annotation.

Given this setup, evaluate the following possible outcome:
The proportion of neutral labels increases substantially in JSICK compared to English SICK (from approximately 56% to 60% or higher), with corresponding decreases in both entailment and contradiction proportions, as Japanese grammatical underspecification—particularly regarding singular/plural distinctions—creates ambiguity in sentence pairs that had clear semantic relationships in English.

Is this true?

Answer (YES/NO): NO